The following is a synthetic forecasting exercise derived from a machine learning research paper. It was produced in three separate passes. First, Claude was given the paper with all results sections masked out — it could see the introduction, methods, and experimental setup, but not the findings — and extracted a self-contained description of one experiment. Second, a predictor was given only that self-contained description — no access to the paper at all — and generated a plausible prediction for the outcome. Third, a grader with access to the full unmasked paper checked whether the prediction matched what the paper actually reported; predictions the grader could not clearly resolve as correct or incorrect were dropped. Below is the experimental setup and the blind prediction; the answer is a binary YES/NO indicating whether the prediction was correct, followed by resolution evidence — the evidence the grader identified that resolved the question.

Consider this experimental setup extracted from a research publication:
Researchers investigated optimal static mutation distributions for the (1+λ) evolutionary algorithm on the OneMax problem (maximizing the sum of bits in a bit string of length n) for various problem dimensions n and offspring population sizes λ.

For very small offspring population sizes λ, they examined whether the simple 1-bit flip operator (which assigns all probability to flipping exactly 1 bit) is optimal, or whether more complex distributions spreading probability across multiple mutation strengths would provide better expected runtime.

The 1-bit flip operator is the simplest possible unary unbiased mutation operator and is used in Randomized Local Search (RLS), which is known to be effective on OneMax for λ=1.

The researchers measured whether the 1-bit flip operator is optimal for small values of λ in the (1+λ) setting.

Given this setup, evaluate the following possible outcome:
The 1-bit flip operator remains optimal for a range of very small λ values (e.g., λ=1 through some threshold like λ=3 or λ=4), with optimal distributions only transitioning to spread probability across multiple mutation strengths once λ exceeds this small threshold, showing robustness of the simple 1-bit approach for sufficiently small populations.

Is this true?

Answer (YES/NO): YES